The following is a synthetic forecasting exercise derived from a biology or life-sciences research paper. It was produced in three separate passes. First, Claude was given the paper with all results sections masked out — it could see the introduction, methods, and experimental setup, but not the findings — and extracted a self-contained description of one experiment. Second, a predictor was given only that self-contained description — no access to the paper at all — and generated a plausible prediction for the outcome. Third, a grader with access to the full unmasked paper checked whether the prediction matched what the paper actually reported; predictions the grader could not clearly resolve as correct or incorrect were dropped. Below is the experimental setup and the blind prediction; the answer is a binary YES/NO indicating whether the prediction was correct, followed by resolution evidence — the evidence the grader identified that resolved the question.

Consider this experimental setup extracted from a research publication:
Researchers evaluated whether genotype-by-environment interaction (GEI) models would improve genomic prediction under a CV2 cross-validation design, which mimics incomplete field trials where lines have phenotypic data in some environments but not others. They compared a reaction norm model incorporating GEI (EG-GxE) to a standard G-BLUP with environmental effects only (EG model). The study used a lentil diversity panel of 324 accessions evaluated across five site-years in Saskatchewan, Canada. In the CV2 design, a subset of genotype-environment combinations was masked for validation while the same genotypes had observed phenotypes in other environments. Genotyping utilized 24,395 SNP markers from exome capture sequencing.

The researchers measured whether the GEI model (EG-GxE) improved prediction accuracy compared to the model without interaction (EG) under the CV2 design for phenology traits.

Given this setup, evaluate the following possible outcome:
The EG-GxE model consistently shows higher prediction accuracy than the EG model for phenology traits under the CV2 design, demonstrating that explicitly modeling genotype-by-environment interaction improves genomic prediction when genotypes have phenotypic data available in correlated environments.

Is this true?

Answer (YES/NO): NO